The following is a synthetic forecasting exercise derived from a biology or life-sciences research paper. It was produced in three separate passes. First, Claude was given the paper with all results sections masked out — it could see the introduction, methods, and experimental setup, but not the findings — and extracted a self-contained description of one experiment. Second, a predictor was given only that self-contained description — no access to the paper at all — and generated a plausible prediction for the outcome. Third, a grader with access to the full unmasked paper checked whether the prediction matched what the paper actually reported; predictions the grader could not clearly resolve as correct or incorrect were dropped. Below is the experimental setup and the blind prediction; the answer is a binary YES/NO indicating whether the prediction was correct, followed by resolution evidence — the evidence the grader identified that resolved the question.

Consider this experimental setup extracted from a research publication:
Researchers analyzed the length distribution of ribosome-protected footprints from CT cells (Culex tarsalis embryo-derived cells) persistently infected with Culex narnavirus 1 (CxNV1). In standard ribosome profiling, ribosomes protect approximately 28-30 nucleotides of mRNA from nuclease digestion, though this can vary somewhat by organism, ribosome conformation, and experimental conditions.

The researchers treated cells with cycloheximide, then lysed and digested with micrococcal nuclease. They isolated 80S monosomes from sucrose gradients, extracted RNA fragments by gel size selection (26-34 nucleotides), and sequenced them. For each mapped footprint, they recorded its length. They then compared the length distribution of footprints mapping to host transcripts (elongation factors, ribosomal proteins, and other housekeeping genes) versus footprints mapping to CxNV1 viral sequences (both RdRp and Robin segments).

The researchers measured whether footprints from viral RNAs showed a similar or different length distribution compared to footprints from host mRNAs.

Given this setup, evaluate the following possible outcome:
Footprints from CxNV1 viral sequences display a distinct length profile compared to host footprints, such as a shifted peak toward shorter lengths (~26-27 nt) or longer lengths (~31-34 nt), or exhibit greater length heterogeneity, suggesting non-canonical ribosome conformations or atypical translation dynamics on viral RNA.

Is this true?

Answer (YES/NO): YES